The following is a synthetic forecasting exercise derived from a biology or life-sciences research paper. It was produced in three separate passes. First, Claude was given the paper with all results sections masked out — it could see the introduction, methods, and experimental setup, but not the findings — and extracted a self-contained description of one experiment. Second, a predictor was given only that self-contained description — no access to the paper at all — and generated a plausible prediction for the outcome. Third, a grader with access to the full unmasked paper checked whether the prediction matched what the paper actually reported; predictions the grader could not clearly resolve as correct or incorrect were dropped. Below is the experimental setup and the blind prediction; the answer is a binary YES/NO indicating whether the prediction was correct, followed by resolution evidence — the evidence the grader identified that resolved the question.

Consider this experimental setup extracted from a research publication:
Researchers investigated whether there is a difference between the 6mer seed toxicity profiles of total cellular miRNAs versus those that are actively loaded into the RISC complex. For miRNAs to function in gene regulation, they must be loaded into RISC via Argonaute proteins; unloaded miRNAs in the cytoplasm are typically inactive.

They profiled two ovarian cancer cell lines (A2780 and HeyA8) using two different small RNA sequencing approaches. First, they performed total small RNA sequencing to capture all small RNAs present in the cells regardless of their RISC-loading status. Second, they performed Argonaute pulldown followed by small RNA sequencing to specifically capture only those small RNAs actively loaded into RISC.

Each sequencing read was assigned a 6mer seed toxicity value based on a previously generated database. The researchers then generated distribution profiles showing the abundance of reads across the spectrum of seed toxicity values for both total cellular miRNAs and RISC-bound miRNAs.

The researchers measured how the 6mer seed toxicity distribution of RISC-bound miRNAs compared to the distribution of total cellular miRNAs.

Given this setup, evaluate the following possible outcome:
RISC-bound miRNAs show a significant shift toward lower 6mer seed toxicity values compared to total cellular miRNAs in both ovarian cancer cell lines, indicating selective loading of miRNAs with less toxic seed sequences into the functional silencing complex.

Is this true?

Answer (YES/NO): NO